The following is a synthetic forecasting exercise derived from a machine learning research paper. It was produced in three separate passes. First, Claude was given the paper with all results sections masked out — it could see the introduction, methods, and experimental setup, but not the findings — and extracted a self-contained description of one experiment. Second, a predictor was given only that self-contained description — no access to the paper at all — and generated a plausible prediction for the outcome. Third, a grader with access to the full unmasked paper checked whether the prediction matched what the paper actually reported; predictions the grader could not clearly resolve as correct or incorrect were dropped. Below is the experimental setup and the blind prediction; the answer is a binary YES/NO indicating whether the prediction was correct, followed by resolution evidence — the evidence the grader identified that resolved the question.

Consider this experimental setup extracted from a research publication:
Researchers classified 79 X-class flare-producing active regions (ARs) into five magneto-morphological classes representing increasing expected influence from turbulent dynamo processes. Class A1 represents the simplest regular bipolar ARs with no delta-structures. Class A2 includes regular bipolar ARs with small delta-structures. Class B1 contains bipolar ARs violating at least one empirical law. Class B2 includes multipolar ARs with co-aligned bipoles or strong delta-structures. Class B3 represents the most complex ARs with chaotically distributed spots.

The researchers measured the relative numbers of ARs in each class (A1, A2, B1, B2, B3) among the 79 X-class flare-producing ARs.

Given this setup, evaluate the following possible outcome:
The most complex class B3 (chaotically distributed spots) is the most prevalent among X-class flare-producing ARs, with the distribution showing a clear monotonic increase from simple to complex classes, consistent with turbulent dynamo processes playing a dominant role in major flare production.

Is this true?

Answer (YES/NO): NO